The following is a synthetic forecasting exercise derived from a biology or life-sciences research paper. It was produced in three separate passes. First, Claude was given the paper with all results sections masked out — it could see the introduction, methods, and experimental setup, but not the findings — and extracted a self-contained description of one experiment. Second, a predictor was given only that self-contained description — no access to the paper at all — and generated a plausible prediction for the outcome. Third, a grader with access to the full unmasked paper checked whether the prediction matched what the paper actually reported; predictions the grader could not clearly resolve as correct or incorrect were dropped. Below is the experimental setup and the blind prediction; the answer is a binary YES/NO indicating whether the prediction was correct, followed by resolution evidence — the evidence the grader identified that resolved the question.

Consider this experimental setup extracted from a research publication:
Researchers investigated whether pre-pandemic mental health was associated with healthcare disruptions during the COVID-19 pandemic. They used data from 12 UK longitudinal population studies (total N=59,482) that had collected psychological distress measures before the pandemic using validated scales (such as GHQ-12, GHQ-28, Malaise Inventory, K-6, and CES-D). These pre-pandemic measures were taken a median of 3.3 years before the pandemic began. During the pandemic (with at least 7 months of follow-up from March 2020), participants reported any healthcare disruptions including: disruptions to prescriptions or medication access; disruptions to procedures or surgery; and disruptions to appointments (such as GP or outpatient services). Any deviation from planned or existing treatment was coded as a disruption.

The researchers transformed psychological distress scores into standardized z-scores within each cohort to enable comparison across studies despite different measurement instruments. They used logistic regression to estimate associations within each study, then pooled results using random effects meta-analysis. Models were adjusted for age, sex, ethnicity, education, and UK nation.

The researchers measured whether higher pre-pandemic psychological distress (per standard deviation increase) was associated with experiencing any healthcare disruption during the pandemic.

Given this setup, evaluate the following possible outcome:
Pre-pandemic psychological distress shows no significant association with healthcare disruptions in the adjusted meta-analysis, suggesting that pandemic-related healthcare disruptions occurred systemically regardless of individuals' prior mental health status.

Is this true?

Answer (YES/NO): NO